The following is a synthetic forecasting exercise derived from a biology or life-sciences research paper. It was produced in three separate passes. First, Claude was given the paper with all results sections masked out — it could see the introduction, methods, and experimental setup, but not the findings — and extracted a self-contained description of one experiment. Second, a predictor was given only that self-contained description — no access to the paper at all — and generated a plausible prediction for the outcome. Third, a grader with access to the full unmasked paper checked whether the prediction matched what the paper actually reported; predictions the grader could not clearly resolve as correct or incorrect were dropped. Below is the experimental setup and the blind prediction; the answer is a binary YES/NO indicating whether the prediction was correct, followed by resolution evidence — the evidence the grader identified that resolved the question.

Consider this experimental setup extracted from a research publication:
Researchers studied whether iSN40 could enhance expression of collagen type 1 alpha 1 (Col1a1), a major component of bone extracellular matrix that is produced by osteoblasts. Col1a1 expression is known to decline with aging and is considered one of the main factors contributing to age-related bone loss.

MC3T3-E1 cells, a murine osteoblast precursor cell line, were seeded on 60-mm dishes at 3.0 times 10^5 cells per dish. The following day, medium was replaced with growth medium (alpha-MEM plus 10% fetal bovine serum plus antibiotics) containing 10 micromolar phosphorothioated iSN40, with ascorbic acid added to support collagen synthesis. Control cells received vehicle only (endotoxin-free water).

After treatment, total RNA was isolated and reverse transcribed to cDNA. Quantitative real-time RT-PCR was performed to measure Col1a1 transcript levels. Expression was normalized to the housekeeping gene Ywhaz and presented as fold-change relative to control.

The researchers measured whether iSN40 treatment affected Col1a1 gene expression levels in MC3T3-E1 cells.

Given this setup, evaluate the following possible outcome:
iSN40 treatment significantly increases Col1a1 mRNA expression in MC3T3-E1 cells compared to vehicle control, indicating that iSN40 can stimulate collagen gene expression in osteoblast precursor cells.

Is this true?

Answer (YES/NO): NO